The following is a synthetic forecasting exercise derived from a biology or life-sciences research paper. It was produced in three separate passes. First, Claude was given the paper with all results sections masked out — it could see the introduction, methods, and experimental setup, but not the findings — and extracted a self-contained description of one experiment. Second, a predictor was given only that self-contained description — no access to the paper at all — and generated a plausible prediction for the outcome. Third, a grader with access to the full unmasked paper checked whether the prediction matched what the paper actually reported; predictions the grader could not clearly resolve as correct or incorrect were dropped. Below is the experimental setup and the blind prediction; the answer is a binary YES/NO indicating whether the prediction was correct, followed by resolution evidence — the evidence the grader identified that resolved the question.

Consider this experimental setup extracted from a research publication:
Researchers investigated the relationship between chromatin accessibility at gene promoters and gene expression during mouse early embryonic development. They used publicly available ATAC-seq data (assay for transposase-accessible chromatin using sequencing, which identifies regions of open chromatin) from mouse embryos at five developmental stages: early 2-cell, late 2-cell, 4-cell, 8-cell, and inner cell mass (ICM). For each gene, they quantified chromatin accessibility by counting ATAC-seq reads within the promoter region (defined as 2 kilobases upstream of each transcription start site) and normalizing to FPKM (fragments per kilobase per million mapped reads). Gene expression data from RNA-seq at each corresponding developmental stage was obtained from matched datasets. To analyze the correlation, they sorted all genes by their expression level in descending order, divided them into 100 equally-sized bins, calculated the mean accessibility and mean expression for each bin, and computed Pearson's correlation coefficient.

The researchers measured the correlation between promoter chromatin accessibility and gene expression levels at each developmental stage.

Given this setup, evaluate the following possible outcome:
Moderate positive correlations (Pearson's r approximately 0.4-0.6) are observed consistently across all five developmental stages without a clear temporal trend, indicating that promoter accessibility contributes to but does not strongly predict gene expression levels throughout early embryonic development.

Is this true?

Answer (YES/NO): NO